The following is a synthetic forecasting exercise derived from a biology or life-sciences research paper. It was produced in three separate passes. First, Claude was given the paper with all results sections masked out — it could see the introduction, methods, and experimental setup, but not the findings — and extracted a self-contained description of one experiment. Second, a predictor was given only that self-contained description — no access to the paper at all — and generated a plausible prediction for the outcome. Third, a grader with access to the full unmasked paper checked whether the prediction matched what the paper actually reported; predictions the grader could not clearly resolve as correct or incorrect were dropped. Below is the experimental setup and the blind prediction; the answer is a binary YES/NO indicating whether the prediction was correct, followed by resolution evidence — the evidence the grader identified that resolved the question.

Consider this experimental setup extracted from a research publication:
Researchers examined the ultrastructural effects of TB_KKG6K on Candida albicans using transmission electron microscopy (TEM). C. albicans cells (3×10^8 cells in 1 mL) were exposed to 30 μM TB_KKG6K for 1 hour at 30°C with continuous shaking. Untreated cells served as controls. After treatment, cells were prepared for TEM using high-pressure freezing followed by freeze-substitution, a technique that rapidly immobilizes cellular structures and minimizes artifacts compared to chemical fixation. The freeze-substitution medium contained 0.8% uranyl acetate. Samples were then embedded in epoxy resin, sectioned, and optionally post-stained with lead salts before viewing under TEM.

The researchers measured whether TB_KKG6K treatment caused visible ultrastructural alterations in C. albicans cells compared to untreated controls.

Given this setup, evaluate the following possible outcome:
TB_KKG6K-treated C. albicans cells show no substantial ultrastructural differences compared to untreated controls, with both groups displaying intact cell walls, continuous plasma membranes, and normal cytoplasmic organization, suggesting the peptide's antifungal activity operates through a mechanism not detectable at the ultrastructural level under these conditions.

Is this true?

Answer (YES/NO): NO